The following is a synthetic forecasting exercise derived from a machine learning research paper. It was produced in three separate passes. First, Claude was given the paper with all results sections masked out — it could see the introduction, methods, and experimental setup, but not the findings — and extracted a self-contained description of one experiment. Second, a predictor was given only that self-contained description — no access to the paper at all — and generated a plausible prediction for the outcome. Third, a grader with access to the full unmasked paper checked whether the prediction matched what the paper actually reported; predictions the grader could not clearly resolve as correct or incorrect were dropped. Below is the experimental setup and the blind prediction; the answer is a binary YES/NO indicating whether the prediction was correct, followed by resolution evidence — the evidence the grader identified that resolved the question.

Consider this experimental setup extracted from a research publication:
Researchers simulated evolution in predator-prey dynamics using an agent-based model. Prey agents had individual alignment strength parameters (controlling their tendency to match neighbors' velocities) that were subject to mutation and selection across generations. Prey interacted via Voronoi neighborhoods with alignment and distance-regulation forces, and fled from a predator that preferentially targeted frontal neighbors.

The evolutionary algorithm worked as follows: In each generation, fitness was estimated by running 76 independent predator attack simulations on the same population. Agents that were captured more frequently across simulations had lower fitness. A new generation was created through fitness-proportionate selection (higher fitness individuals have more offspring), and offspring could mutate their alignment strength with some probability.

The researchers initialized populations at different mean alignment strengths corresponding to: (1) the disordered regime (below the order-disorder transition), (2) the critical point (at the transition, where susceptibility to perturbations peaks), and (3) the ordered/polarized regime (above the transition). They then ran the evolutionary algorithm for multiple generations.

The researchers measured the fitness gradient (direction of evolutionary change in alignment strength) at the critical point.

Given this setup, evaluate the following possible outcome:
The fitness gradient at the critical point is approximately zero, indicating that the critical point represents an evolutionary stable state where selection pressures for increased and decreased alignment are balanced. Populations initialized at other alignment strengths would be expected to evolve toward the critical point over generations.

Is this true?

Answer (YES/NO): NO